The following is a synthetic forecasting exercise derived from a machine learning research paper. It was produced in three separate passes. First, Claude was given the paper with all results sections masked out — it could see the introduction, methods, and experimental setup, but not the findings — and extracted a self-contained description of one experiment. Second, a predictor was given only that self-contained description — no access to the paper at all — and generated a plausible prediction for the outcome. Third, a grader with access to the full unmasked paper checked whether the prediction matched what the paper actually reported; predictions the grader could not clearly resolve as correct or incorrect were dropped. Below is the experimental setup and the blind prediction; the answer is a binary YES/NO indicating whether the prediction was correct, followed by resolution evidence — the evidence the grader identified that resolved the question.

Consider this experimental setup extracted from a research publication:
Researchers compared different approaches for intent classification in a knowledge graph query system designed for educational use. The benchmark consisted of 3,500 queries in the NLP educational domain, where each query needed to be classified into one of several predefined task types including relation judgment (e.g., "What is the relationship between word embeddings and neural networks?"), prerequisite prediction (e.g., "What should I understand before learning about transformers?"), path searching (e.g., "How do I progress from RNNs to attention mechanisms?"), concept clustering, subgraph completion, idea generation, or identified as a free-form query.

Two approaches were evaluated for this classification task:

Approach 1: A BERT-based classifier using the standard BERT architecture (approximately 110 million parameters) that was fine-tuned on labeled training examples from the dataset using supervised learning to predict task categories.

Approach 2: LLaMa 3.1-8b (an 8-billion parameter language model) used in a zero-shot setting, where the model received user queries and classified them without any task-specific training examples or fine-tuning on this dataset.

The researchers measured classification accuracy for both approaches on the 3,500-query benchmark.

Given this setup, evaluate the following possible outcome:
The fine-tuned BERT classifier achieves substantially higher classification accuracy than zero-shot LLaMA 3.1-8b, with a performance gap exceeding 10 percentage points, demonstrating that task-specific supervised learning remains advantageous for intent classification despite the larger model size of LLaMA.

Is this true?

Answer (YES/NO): NO